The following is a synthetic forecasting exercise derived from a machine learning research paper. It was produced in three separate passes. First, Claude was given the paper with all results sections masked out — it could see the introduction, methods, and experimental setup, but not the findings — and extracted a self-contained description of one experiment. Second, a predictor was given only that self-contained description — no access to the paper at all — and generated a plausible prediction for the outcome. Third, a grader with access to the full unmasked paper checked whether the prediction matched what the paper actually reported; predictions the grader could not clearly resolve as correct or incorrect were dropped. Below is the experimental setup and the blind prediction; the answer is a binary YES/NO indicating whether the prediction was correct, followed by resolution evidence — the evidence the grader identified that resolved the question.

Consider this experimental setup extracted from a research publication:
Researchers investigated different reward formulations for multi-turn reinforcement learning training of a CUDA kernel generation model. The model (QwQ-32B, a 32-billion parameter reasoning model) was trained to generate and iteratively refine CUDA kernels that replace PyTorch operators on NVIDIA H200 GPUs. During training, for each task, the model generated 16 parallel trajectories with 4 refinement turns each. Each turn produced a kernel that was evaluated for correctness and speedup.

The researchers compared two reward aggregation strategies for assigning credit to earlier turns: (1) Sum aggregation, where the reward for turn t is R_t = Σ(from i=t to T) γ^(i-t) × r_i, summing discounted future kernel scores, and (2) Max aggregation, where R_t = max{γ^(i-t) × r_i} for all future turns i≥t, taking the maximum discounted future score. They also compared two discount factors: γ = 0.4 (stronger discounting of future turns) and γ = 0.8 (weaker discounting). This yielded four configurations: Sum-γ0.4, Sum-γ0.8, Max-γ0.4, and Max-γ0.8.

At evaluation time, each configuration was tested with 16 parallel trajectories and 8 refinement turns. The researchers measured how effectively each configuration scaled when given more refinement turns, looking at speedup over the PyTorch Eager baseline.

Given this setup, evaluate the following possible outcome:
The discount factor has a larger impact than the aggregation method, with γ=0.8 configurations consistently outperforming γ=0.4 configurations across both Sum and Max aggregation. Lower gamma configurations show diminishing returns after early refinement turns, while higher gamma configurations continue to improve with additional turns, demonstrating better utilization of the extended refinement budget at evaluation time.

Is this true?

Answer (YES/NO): NO